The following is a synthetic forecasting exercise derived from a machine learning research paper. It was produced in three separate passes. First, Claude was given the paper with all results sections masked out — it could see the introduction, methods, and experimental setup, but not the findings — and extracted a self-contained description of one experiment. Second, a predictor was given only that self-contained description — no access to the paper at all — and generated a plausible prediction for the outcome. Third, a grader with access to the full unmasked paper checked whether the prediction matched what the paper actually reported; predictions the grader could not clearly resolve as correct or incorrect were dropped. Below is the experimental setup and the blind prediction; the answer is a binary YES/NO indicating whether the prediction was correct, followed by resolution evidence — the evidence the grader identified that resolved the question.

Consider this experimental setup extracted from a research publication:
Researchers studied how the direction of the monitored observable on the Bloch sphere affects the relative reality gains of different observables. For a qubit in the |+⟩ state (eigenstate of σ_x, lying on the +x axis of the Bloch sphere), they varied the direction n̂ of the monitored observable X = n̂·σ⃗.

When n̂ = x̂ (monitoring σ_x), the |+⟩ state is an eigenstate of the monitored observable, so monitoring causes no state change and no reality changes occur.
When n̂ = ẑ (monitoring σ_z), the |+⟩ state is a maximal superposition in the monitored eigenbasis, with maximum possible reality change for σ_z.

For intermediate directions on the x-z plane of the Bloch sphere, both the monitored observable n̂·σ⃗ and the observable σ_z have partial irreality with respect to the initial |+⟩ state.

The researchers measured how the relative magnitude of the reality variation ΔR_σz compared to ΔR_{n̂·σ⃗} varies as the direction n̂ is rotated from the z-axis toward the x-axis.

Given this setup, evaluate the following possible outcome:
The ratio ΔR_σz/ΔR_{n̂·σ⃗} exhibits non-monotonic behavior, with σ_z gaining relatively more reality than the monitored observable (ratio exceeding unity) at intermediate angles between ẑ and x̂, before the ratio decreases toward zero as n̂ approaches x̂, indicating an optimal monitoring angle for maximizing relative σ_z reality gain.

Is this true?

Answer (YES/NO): NO